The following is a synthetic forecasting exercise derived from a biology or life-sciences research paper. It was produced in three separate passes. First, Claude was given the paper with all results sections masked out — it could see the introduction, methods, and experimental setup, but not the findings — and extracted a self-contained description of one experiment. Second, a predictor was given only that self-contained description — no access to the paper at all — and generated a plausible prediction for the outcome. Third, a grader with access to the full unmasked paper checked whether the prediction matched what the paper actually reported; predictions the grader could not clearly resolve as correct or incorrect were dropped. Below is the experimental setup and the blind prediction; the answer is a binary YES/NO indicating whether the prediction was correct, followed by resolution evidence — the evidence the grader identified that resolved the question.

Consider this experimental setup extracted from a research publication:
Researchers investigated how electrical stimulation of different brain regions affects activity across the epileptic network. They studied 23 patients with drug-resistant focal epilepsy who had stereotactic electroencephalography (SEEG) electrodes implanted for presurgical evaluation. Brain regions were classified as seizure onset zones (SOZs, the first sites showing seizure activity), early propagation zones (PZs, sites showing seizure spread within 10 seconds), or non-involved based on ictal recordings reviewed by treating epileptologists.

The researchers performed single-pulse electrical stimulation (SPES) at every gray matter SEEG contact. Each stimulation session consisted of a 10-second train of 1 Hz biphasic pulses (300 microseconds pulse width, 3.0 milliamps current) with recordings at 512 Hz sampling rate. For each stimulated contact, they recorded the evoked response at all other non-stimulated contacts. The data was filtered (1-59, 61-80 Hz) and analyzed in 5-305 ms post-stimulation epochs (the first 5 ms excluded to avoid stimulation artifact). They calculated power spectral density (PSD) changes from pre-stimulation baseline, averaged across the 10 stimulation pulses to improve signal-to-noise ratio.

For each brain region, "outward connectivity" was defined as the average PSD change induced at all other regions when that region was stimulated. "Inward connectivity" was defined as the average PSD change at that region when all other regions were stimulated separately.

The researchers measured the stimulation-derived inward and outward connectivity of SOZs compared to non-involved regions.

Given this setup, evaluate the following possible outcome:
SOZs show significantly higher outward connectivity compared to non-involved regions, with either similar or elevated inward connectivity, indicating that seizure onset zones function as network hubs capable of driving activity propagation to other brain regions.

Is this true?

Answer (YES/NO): NO